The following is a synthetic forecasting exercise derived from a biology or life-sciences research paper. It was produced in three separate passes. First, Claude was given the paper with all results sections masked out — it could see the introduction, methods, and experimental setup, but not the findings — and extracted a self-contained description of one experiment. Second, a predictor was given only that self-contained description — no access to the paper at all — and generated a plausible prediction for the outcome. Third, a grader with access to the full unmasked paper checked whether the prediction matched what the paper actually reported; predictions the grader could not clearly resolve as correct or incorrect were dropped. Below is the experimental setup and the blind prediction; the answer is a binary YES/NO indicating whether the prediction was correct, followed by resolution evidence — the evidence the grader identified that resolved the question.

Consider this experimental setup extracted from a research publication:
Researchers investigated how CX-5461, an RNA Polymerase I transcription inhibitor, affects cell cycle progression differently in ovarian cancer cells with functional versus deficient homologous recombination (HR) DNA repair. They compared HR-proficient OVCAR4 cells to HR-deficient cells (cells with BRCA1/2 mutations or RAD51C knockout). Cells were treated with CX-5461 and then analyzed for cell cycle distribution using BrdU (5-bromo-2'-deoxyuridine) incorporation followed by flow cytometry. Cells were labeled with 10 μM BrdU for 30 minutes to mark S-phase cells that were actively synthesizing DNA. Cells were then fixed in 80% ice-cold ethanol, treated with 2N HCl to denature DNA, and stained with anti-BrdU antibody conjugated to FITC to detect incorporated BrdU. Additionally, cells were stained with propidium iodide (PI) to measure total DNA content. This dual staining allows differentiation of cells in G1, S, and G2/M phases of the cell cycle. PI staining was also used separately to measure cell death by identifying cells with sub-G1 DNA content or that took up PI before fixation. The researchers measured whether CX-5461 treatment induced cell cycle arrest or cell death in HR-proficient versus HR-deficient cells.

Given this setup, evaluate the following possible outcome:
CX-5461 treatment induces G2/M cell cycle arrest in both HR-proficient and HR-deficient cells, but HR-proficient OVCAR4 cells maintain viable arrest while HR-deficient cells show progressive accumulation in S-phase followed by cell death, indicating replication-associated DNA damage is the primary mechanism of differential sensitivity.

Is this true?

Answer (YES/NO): NO